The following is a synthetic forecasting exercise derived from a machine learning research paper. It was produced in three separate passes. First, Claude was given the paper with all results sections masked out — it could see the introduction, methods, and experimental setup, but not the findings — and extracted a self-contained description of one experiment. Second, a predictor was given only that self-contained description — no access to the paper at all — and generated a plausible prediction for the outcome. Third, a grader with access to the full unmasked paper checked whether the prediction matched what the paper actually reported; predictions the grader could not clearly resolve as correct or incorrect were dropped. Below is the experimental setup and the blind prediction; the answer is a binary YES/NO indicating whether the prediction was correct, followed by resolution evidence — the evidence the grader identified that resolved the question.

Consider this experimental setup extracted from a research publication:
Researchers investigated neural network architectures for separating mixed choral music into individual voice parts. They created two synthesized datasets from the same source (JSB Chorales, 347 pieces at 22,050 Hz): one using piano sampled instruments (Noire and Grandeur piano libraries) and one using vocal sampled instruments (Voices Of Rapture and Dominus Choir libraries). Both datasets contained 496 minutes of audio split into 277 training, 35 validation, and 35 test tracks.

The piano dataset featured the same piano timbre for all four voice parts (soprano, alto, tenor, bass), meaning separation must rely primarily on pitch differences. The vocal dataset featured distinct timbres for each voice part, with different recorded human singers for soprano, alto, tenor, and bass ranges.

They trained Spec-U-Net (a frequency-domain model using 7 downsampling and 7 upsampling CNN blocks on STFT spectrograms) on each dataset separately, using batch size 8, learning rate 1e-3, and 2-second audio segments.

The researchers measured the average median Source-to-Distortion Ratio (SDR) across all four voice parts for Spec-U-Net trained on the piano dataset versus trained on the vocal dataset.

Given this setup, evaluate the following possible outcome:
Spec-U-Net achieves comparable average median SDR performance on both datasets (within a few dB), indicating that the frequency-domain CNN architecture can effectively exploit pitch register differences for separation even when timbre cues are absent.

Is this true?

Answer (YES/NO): YES